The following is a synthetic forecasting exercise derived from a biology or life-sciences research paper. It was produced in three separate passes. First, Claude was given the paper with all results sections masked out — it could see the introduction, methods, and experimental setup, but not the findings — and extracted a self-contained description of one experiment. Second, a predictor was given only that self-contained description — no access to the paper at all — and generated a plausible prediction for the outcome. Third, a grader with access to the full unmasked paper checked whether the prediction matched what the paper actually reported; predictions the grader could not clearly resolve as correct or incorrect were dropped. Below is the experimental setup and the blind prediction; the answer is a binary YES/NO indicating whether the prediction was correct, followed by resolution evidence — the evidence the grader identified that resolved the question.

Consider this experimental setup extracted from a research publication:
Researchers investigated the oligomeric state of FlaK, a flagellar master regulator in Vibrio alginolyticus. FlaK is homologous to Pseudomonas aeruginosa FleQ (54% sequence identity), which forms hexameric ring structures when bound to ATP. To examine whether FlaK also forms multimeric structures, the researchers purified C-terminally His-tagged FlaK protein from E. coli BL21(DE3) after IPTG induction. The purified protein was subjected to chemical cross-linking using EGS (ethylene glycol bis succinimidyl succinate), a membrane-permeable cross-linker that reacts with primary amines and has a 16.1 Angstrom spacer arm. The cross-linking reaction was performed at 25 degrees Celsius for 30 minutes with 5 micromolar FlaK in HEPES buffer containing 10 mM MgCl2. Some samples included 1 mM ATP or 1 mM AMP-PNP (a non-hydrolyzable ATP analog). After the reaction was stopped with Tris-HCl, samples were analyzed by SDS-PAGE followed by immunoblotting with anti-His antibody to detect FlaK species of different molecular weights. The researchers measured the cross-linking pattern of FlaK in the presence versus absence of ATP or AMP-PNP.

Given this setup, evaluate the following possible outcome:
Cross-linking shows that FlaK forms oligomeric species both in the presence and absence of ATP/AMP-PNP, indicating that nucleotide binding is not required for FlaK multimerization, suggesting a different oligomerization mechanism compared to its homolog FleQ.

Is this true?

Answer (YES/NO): YES